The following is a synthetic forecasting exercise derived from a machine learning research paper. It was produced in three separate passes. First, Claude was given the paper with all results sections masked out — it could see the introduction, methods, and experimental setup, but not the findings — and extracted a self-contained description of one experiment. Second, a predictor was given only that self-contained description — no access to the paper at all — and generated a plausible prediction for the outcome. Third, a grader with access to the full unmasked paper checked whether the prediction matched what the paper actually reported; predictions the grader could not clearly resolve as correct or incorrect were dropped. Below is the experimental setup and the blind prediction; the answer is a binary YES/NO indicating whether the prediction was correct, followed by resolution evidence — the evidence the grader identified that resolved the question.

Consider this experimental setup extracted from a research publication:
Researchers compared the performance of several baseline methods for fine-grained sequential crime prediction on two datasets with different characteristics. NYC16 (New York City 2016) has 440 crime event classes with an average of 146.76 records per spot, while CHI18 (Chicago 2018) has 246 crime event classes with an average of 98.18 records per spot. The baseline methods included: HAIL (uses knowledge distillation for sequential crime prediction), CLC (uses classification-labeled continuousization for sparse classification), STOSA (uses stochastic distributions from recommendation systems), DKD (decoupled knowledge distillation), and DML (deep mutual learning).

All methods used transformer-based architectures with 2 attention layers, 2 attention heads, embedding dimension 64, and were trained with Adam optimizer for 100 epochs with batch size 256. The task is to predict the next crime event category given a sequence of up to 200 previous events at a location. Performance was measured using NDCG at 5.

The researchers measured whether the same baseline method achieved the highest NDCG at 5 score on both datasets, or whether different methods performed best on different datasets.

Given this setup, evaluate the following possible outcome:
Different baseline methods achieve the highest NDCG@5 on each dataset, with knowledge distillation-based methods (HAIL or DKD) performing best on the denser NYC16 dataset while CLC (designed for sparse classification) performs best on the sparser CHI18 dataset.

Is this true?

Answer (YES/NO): NO